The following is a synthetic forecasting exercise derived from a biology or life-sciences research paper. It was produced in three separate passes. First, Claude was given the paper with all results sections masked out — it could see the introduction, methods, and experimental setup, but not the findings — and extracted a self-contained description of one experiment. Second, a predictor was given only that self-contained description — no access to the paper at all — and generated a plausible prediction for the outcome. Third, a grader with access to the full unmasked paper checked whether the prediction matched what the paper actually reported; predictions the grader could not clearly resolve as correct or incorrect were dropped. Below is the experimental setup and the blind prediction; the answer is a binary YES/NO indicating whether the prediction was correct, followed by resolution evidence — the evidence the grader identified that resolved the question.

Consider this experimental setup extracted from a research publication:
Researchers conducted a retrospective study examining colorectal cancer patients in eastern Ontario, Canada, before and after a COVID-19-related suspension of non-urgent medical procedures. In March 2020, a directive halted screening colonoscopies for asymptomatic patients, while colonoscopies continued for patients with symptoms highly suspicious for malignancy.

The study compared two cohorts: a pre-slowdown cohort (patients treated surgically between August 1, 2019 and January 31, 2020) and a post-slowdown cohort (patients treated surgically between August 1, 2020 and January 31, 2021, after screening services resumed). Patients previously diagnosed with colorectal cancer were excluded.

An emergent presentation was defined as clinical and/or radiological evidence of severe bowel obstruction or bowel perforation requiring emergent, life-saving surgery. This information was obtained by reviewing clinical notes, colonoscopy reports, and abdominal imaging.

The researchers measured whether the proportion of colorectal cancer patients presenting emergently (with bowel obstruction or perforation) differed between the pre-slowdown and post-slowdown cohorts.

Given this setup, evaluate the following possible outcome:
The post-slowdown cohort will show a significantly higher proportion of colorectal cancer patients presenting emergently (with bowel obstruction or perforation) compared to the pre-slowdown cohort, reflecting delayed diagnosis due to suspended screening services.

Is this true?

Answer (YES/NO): YES